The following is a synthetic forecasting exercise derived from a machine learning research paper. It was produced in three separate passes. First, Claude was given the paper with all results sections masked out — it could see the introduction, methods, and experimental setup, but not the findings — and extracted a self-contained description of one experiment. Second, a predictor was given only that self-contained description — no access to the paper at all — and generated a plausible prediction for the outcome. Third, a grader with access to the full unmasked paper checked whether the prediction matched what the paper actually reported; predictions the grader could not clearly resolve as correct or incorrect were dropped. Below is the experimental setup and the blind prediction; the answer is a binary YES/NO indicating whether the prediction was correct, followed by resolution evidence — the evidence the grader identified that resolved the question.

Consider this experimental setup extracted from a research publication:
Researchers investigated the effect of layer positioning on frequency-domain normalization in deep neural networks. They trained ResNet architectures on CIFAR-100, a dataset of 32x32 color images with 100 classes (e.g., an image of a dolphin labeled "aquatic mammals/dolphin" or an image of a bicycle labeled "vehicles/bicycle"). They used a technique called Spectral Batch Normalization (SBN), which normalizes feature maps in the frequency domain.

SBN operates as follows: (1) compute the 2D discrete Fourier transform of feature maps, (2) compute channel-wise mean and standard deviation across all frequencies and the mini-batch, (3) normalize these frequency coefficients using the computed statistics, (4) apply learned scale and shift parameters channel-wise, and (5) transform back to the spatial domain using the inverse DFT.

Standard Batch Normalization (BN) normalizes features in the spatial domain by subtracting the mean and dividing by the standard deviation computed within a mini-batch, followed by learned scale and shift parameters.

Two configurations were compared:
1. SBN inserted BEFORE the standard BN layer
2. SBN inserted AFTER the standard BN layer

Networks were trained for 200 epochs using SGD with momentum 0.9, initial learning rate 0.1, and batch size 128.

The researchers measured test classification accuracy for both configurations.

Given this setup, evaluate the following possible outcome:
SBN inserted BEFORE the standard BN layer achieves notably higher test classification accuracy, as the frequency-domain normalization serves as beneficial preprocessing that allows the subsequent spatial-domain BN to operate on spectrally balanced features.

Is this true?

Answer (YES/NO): NO